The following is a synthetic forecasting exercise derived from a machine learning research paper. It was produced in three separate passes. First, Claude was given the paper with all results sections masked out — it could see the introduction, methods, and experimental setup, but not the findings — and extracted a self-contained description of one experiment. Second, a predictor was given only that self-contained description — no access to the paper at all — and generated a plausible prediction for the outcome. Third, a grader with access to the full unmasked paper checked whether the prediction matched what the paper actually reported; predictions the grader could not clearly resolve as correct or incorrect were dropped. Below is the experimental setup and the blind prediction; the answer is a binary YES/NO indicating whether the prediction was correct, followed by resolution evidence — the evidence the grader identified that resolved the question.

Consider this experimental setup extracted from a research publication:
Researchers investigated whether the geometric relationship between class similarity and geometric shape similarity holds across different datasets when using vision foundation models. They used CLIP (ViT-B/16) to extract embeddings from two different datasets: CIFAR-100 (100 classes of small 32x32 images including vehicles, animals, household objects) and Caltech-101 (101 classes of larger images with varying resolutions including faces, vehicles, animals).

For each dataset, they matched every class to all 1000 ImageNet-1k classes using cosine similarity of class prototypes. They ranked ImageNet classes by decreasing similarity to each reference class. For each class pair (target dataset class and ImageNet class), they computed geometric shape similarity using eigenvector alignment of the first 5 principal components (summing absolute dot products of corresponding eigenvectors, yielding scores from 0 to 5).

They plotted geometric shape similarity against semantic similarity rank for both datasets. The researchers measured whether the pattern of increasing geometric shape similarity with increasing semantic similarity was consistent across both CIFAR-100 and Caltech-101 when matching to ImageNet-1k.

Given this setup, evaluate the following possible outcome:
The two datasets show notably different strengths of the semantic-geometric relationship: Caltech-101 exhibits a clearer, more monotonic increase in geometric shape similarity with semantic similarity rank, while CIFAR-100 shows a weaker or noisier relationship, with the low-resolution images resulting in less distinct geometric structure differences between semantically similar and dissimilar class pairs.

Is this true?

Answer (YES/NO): NO